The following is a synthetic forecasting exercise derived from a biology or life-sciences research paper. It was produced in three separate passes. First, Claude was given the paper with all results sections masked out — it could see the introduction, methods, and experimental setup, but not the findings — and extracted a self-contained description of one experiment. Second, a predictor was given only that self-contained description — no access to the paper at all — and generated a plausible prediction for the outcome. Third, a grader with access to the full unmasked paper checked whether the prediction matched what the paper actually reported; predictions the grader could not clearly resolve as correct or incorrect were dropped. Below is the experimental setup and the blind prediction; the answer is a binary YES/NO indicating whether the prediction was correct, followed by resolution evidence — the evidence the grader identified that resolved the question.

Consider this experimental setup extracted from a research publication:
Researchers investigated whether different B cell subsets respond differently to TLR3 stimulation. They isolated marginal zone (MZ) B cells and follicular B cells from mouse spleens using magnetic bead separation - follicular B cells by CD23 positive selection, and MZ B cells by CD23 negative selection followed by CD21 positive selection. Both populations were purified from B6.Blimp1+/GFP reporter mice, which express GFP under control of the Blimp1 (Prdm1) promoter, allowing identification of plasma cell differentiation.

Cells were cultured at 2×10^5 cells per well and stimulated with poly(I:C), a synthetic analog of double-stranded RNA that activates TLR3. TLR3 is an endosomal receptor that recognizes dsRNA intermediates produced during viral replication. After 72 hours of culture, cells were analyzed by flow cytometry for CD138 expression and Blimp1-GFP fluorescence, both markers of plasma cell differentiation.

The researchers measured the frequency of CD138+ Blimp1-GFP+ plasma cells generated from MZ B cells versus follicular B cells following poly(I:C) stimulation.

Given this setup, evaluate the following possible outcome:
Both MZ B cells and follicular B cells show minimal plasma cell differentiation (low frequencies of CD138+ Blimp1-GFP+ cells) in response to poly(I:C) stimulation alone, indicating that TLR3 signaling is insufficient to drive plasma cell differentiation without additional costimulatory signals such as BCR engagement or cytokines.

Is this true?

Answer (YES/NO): NO